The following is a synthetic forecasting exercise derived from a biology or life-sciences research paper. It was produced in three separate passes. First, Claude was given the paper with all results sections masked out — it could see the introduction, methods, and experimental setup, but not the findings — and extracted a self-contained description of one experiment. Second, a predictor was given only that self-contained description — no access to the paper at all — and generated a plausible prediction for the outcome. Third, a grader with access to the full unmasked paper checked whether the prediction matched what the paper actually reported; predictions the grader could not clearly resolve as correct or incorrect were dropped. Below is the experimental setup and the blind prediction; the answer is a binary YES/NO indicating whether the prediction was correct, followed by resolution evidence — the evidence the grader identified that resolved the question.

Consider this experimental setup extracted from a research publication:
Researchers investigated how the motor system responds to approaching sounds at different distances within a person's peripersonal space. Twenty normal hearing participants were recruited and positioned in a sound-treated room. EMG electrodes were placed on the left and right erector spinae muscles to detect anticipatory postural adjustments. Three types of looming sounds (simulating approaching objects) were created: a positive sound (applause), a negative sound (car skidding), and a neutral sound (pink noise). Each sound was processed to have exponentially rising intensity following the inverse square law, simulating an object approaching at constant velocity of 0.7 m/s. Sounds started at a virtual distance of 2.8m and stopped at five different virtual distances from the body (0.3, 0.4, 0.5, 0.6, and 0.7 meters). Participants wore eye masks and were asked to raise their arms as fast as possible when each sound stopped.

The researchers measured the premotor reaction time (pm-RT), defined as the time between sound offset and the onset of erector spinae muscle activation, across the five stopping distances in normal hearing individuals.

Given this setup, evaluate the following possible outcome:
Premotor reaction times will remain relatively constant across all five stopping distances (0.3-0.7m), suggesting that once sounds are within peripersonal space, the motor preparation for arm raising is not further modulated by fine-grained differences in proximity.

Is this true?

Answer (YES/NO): NO